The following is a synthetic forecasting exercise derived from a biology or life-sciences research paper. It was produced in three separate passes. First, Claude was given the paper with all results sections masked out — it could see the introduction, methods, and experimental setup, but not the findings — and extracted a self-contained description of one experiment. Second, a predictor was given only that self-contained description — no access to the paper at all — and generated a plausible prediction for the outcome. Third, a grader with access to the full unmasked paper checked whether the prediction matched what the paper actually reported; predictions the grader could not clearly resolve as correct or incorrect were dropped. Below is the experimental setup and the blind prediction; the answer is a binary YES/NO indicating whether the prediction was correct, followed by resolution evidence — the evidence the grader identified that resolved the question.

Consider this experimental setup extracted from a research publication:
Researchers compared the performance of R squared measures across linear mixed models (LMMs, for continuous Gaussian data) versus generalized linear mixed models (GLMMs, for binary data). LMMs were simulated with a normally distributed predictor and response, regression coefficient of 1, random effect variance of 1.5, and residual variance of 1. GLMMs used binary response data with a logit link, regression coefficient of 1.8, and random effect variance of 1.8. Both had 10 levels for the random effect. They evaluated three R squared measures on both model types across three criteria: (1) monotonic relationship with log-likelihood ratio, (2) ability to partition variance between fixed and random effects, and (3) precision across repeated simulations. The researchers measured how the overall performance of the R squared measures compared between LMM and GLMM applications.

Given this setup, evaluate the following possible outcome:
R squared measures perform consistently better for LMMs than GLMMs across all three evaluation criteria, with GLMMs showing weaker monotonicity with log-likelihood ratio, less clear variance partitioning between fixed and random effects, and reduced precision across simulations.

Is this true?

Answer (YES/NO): YES